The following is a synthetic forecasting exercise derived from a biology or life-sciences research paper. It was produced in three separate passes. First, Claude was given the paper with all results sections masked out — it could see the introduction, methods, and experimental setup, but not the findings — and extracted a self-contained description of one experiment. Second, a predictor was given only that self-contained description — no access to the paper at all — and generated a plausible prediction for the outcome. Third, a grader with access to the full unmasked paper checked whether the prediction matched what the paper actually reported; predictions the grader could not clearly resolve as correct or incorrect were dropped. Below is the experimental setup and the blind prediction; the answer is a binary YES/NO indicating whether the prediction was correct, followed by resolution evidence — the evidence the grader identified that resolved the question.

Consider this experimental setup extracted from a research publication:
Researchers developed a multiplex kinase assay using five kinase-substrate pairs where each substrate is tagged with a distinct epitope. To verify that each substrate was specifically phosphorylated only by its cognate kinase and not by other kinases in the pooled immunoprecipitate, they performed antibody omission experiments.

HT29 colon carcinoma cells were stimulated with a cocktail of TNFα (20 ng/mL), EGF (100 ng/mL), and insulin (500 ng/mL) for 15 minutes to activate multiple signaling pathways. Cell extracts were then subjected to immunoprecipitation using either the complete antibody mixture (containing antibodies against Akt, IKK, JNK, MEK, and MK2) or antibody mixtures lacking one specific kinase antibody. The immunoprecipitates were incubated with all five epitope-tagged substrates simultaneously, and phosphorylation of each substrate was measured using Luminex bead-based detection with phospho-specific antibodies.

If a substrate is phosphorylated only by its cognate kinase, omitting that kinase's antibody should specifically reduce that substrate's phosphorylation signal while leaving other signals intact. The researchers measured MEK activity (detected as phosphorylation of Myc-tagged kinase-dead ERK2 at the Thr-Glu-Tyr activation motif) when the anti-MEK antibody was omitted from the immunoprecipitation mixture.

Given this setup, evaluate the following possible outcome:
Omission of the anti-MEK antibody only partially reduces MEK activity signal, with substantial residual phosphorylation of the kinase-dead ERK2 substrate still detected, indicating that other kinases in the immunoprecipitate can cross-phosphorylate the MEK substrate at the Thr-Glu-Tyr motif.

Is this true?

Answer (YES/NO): NO